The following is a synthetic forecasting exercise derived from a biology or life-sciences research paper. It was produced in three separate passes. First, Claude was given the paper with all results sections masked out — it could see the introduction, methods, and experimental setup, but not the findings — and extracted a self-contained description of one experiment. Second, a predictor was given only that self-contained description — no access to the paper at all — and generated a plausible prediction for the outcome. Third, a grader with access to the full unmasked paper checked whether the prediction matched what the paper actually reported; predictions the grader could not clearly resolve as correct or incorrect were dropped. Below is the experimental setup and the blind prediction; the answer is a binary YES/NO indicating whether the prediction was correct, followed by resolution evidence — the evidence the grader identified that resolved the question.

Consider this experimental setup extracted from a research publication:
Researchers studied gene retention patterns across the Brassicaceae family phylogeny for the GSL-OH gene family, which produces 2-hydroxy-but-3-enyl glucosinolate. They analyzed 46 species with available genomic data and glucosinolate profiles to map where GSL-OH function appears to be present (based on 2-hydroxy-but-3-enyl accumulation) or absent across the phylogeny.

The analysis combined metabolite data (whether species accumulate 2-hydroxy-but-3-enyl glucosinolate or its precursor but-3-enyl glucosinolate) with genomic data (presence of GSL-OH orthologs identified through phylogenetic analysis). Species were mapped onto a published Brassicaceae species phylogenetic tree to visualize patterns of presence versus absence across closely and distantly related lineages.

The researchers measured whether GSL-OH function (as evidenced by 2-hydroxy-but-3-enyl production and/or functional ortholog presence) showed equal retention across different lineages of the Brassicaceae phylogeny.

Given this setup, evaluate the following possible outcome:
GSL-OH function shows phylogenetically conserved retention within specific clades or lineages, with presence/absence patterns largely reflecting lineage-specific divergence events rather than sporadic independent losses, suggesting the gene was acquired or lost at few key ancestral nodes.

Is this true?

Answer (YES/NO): NO